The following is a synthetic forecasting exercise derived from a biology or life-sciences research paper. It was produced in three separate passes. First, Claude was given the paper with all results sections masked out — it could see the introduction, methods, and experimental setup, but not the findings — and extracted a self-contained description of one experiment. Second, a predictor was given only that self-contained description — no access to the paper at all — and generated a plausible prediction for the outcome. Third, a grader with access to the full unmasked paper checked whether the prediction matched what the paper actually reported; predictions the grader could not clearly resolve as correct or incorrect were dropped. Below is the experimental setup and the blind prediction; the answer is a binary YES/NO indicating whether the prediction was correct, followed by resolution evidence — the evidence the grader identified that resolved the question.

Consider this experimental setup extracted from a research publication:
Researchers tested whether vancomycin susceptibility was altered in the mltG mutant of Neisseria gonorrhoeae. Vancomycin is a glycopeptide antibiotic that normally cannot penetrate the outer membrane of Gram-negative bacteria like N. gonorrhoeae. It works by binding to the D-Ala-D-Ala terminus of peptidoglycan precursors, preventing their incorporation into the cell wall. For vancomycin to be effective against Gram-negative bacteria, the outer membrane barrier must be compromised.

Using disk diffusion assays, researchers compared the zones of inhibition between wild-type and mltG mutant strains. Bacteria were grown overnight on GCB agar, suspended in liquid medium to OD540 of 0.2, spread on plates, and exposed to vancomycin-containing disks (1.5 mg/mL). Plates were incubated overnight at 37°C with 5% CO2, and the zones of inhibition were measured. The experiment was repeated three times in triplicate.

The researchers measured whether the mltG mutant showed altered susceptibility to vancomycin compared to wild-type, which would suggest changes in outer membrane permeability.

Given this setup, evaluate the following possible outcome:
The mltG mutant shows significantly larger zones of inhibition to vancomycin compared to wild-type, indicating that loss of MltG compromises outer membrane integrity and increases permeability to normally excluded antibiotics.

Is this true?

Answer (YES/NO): YES